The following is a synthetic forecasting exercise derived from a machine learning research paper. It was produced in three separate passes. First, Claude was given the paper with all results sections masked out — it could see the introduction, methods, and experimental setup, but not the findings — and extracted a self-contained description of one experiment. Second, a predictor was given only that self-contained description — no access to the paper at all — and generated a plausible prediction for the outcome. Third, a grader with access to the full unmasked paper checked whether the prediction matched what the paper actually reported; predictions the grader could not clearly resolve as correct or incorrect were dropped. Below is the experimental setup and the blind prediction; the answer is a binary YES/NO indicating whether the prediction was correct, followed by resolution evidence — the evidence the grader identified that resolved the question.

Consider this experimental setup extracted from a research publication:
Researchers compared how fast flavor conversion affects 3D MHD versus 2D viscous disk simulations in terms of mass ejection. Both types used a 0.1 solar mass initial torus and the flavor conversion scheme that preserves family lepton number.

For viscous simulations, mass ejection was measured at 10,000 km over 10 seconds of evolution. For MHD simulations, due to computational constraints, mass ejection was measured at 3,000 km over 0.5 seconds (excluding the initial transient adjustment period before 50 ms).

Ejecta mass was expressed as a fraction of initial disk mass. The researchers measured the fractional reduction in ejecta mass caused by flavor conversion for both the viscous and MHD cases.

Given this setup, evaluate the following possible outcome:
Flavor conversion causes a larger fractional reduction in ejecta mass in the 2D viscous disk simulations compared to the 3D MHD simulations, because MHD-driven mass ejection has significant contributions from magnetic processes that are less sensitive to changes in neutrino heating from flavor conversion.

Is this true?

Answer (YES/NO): NO